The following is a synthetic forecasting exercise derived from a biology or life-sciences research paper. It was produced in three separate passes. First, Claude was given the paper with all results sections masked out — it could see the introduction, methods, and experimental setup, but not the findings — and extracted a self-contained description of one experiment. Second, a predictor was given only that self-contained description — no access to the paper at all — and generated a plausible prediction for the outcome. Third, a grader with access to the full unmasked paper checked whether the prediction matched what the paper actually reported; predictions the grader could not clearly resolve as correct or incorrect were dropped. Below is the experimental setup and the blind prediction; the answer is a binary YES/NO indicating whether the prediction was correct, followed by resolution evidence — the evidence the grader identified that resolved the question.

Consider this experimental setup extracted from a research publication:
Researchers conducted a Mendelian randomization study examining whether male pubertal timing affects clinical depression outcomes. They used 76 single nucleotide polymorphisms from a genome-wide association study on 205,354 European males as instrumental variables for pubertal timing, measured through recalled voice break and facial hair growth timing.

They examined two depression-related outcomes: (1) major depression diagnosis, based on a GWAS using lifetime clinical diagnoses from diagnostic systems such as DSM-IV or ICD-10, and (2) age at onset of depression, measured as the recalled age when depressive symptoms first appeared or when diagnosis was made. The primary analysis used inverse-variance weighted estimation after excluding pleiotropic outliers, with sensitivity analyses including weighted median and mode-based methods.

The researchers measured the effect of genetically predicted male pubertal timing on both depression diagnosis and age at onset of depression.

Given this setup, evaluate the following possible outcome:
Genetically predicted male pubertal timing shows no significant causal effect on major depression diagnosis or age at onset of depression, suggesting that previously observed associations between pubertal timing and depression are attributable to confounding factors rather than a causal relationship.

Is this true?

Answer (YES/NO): YES